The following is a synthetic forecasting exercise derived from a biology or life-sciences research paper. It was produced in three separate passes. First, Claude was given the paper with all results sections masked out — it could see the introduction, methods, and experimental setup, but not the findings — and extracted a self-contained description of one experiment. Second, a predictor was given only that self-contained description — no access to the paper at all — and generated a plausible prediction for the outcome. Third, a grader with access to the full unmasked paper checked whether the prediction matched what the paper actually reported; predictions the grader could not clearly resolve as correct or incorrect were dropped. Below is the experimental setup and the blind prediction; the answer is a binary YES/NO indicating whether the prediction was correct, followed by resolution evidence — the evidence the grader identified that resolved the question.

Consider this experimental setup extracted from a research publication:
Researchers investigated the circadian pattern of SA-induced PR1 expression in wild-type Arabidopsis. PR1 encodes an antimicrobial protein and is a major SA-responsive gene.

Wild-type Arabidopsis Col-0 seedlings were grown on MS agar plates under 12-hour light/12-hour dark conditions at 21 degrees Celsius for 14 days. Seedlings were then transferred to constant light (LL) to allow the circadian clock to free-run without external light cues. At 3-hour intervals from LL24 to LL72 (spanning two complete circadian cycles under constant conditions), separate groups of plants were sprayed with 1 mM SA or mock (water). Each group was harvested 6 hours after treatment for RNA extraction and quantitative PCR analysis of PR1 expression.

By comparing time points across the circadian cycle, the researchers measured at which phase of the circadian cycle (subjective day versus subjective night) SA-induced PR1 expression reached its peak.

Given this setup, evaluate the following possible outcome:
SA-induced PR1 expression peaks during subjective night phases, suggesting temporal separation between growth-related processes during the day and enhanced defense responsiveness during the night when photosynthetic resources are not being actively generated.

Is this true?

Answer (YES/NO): YES